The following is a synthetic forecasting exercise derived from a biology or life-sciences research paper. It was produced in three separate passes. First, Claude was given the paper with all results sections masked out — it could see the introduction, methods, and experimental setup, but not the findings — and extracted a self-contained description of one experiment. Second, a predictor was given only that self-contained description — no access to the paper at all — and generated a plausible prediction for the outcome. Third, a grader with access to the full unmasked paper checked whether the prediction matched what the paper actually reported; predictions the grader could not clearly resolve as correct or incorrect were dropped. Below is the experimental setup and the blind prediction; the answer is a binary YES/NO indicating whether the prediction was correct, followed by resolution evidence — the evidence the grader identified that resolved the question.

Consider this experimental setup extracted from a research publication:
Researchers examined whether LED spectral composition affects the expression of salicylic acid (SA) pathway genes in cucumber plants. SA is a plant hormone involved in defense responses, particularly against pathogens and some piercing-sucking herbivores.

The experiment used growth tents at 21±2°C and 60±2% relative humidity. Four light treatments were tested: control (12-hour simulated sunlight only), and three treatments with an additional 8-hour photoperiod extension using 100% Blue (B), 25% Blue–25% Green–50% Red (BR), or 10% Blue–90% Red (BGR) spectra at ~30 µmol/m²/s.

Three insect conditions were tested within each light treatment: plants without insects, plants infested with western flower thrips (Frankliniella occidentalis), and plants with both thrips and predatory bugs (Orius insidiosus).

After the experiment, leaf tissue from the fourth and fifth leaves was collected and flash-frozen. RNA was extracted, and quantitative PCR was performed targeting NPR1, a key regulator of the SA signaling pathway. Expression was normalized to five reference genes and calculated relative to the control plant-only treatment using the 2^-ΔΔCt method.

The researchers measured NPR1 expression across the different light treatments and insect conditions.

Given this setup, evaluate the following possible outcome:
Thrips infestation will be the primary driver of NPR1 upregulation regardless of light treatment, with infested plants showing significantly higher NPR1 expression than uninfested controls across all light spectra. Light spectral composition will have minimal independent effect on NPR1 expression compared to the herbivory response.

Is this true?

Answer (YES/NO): NO